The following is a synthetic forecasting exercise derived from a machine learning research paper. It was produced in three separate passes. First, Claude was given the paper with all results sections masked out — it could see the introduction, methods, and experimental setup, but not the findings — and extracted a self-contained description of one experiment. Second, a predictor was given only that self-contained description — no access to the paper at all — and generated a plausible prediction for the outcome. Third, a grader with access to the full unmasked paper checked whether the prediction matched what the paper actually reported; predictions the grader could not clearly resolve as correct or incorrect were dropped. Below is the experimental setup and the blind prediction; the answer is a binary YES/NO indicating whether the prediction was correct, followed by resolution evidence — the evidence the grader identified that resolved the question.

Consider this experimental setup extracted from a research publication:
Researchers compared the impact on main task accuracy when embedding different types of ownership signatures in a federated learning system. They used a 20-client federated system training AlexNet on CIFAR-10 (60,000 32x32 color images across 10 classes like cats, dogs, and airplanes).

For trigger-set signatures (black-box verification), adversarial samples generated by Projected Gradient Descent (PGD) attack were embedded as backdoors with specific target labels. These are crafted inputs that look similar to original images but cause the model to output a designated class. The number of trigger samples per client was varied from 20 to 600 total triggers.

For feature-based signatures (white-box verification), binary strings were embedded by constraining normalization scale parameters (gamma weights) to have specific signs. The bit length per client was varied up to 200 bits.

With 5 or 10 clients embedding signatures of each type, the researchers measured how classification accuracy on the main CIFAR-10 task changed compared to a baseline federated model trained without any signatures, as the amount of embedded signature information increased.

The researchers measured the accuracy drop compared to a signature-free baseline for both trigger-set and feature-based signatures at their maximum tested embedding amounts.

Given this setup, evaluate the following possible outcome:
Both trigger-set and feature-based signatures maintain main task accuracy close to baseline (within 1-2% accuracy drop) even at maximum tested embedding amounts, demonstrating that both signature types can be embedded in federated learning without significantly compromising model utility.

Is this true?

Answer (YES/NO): YES